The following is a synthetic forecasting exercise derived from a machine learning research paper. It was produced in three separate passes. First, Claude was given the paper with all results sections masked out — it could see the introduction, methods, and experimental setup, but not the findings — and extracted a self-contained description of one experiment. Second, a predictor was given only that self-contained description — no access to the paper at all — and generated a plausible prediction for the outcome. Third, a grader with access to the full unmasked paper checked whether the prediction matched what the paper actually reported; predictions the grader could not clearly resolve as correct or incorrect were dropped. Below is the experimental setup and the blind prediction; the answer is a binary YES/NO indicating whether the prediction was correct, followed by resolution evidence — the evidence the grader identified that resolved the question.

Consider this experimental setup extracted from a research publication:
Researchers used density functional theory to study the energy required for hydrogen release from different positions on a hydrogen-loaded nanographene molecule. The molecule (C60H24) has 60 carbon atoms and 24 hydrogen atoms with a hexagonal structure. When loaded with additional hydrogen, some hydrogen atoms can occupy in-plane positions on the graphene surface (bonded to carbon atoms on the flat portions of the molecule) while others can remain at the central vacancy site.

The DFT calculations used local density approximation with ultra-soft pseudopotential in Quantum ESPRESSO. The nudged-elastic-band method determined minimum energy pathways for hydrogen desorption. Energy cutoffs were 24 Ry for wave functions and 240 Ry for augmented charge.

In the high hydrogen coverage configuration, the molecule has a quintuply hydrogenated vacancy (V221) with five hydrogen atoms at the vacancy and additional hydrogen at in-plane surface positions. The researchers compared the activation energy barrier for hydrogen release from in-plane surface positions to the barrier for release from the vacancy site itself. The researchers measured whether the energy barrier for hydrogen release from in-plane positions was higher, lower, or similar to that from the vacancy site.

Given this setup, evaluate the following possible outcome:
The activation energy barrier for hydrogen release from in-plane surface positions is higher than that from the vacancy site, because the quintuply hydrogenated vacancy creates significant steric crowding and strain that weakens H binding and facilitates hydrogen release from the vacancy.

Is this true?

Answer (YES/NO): NO